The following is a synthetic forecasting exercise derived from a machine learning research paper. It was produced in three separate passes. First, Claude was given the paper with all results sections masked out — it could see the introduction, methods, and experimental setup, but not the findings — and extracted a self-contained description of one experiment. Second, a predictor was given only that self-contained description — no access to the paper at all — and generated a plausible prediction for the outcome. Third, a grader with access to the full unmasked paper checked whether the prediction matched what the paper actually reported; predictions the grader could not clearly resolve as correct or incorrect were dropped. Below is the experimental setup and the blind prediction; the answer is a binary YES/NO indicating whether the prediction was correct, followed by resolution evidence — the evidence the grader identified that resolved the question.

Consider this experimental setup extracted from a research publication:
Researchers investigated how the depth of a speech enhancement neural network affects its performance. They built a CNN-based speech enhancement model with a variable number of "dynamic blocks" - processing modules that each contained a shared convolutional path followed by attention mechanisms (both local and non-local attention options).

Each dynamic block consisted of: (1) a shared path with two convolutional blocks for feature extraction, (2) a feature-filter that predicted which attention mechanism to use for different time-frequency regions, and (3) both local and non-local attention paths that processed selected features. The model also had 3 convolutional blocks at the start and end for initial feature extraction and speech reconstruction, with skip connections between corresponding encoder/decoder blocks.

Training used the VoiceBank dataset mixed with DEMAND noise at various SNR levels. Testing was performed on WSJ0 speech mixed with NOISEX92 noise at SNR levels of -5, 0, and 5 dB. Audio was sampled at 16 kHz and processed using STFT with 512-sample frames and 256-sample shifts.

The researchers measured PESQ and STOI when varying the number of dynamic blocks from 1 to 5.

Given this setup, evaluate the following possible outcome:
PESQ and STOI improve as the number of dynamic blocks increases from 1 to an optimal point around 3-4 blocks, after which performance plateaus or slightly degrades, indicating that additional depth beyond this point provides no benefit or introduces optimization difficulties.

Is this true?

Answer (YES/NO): YES